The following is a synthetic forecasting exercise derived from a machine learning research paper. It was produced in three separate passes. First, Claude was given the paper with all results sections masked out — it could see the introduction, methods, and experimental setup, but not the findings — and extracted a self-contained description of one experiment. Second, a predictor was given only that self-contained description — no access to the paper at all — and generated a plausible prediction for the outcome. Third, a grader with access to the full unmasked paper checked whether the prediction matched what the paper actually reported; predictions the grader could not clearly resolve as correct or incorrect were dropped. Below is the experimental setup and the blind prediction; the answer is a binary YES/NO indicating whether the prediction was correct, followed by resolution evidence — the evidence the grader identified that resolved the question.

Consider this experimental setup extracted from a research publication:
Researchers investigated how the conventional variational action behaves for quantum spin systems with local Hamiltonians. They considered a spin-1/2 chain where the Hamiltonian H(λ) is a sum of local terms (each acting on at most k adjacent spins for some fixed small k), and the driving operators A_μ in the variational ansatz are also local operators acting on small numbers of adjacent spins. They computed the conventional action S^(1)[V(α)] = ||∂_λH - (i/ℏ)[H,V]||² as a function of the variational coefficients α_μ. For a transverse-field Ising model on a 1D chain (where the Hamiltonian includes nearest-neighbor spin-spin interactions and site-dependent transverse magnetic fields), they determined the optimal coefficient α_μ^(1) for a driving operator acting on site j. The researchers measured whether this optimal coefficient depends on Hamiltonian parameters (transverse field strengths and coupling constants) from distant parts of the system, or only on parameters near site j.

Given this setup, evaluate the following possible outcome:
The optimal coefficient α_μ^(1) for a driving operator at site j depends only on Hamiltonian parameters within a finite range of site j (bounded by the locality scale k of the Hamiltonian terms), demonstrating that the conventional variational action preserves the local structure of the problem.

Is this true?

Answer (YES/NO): YES